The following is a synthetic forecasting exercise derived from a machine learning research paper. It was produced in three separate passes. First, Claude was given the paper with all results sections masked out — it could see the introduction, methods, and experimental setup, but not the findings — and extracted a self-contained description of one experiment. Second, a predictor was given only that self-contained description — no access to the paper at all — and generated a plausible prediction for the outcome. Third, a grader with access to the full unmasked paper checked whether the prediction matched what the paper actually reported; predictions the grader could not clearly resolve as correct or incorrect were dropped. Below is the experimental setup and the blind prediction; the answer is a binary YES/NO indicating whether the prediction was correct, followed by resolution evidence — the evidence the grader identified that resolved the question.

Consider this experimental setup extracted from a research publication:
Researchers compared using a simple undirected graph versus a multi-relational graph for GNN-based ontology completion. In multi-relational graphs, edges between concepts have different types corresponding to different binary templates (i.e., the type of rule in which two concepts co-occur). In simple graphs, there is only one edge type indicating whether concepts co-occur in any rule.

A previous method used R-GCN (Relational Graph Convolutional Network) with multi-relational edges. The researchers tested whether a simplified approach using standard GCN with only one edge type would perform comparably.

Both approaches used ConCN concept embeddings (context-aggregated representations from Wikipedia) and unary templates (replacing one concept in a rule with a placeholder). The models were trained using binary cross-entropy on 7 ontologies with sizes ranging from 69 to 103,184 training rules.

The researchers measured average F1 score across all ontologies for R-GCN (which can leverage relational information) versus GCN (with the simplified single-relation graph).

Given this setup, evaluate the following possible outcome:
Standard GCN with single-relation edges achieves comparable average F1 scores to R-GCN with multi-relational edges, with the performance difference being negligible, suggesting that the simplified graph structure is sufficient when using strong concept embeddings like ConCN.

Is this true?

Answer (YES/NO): YES